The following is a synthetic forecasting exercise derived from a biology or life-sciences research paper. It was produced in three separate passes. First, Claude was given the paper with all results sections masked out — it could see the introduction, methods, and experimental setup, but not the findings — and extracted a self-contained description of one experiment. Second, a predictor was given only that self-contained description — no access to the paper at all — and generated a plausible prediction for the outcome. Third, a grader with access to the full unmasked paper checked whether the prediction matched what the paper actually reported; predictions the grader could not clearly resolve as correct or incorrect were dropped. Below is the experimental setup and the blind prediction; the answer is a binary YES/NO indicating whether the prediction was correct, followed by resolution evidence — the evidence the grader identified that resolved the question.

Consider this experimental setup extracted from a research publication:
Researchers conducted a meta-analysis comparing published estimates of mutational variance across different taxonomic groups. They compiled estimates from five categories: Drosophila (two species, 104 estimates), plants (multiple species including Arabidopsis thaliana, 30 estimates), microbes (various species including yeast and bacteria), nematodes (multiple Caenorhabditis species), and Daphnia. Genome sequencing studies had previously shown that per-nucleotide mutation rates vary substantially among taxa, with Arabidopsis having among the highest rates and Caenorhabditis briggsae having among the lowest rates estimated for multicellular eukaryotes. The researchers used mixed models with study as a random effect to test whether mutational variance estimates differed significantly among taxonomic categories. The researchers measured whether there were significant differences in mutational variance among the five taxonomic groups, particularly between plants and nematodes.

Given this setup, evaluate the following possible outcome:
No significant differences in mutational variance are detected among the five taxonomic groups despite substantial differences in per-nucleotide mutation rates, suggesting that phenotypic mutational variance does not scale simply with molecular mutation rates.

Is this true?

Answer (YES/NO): NO